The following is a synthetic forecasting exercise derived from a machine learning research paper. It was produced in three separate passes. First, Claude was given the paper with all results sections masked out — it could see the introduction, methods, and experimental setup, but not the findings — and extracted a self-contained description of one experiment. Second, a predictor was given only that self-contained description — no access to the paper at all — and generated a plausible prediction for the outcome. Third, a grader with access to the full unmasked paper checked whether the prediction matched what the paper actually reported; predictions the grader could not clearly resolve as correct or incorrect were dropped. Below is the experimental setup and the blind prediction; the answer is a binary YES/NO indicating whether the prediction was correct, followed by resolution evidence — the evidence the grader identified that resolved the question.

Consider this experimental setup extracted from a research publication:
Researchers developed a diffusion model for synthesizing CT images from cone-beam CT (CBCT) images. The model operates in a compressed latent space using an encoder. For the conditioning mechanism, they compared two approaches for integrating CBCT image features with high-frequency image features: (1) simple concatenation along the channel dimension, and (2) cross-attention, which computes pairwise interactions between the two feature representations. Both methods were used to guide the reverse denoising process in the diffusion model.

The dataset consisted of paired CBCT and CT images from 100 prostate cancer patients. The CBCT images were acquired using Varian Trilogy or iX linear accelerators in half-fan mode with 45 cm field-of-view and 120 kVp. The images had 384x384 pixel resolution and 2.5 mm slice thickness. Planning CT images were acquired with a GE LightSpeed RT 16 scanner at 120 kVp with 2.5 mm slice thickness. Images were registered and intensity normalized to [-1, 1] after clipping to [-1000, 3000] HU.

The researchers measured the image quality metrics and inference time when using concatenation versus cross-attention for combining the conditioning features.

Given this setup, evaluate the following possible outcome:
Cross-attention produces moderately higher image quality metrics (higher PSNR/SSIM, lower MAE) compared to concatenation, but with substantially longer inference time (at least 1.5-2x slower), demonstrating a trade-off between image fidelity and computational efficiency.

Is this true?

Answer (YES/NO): NO